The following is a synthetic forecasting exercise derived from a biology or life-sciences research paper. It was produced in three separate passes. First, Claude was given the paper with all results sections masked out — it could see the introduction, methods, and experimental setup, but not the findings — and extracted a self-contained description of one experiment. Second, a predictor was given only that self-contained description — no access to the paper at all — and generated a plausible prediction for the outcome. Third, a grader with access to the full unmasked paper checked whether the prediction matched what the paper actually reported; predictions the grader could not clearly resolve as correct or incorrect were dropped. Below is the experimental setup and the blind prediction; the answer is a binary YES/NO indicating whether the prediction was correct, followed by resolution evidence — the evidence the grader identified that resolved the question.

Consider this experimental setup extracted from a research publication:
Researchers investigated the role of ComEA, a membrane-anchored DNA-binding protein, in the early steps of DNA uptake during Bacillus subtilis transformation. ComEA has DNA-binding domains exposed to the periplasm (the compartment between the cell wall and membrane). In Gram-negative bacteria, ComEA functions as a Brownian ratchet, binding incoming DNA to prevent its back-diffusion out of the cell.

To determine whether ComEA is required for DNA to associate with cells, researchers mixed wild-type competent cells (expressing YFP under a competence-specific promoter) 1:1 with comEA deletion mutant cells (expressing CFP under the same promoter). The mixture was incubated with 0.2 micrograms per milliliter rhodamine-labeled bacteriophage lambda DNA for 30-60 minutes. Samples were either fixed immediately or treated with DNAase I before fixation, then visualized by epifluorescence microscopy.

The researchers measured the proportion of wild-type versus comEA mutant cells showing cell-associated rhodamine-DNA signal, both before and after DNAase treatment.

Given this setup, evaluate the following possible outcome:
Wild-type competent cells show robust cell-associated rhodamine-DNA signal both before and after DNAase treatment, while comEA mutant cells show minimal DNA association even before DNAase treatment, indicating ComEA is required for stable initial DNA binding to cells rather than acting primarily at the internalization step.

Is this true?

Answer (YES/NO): NO